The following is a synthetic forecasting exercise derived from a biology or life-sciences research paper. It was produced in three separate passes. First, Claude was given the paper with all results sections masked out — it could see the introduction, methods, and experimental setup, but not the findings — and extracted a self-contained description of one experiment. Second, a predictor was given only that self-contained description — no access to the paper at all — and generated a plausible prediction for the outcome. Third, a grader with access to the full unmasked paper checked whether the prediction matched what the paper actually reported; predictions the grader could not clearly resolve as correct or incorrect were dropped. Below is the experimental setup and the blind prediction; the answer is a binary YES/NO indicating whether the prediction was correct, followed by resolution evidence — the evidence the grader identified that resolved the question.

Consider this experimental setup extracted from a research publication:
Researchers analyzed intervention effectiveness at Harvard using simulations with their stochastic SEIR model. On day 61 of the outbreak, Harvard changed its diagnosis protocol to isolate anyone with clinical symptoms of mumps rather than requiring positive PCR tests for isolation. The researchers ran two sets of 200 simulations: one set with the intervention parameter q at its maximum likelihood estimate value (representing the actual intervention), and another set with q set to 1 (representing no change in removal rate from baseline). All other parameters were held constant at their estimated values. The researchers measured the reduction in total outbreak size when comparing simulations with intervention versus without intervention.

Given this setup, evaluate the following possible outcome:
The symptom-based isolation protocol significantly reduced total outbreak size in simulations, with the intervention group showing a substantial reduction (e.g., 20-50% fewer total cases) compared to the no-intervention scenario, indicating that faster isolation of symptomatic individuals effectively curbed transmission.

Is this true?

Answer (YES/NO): NO